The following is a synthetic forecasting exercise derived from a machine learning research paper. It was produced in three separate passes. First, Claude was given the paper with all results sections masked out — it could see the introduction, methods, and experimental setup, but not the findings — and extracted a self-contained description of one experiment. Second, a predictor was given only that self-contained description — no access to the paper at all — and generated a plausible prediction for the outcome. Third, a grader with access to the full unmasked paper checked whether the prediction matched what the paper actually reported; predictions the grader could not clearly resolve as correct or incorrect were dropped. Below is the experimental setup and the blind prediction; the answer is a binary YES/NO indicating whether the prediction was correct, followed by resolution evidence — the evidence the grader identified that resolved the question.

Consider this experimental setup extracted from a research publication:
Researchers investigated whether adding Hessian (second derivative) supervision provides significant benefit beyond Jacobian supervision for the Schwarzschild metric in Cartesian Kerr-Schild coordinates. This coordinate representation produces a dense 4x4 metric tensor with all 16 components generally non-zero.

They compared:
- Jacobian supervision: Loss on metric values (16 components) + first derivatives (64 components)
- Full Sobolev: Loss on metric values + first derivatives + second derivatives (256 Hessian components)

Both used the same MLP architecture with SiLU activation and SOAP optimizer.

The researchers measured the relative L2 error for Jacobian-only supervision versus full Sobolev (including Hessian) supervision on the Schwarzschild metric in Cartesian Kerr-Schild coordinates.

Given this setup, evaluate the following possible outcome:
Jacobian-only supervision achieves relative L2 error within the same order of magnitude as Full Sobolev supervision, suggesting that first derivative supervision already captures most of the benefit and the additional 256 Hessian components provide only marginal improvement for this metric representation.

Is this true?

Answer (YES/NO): YES